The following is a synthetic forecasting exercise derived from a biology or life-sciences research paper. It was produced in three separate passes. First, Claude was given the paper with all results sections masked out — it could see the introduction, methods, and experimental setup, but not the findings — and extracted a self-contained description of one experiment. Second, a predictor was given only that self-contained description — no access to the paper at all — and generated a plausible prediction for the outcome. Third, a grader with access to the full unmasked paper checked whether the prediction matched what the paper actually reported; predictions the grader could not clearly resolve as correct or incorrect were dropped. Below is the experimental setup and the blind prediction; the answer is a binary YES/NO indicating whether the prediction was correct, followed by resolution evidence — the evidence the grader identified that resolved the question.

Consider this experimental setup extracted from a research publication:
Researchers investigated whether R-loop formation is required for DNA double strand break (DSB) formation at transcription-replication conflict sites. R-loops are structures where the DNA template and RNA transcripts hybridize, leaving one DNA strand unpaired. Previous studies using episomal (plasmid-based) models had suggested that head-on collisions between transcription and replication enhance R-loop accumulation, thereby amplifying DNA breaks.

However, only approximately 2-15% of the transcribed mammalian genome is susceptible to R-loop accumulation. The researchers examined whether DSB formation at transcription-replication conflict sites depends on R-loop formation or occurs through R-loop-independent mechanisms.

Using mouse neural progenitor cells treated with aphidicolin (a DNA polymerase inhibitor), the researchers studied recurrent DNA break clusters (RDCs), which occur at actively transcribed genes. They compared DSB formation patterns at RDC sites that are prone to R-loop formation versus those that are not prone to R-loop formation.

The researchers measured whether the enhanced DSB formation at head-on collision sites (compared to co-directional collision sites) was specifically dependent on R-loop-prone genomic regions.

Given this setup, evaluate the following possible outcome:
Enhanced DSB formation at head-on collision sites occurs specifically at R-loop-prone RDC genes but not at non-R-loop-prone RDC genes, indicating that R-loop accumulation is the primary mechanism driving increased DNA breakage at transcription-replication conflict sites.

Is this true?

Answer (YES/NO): NO